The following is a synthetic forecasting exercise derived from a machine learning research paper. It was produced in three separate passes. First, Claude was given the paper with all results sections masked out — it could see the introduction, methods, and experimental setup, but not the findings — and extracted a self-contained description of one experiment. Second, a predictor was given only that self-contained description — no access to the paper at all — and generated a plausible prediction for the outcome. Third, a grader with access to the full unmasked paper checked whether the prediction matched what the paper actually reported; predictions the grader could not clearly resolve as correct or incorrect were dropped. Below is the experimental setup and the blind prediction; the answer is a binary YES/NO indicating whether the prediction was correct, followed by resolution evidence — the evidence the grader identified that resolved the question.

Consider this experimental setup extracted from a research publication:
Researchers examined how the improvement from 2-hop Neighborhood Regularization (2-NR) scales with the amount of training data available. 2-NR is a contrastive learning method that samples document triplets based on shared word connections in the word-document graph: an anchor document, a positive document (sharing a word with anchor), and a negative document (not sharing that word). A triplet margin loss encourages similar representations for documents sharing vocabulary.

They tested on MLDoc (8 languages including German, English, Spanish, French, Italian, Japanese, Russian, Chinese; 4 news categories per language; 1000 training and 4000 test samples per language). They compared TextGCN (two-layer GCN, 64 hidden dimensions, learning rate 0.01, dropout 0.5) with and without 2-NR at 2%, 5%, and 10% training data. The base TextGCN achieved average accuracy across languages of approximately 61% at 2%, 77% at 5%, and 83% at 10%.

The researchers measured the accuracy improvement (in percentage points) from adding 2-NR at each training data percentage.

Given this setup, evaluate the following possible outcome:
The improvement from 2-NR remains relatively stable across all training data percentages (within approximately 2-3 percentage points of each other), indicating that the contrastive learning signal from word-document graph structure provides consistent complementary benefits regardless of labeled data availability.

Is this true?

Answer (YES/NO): NO